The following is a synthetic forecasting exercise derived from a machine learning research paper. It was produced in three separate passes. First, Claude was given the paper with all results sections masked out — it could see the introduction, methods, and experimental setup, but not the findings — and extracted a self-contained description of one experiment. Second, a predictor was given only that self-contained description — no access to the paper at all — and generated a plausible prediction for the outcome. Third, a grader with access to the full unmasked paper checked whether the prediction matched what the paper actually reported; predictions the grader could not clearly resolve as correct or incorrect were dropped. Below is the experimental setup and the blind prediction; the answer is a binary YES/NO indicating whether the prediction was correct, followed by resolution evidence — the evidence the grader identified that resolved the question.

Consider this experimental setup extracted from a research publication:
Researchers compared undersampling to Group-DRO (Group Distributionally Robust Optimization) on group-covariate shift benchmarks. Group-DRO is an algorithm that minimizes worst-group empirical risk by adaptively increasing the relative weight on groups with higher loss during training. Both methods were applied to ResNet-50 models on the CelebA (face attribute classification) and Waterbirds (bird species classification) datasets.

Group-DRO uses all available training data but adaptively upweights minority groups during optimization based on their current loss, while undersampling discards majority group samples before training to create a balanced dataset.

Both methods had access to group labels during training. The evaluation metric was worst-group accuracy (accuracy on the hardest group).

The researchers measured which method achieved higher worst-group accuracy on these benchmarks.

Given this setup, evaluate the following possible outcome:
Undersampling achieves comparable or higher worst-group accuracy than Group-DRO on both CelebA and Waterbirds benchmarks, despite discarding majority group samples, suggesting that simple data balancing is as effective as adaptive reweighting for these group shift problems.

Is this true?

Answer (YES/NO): YES